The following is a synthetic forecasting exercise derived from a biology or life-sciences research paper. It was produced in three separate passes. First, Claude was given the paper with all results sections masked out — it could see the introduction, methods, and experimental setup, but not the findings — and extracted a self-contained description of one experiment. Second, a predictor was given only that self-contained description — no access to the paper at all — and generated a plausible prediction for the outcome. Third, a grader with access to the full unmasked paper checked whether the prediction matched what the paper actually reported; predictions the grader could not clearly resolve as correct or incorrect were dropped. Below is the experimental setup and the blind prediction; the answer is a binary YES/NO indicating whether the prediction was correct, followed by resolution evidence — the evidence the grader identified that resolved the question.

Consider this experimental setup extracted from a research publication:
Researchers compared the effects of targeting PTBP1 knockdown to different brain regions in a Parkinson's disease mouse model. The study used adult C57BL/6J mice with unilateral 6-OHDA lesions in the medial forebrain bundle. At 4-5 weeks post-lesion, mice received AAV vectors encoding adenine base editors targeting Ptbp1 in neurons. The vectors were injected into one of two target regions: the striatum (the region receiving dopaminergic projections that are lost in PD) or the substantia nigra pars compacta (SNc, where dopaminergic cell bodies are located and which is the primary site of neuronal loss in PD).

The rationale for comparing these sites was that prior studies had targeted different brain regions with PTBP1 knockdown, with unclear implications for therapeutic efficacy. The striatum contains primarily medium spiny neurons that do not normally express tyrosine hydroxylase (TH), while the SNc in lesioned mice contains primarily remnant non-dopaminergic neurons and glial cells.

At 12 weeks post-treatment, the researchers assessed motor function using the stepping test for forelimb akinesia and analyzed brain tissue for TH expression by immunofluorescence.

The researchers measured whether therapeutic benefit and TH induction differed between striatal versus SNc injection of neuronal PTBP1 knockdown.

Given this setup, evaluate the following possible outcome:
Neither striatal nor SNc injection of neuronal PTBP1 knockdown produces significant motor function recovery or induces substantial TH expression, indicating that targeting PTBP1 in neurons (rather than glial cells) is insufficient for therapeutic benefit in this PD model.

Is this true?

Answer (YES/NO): NO